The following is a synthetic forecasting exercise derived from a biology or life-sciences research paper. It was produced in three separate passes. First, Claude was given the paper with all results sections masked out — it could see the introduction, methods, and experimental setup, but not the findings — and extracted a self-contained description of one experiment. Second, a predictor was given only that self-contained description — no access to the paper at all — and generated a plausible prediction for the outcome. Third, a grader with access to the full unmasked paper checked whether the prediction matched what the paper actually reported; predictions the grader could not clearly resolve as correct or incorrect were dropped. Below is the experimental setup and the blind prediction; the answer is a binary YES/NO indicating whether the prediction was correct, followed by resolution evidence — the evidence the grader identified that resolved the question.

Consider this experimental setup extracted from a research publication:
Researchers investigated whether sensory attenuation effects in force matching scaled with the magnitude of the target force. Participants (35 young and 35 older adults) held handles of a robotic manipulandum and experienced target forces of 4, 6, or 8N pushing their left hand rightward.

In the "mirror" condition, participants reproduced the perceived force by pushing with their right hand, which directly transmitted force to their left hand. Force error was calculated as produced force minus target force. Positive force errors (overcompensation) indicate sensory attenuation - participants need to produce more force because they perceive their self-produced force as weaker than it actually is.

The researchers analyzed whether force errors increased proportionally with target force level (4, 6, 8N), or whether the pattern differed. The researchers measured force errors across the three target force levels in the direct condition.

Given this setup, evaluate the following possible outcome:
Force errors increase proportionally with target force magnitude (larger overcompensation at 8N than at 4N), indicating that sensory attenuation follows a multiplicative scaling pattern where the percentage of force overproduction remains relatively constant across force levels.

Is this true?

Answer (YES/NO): NO